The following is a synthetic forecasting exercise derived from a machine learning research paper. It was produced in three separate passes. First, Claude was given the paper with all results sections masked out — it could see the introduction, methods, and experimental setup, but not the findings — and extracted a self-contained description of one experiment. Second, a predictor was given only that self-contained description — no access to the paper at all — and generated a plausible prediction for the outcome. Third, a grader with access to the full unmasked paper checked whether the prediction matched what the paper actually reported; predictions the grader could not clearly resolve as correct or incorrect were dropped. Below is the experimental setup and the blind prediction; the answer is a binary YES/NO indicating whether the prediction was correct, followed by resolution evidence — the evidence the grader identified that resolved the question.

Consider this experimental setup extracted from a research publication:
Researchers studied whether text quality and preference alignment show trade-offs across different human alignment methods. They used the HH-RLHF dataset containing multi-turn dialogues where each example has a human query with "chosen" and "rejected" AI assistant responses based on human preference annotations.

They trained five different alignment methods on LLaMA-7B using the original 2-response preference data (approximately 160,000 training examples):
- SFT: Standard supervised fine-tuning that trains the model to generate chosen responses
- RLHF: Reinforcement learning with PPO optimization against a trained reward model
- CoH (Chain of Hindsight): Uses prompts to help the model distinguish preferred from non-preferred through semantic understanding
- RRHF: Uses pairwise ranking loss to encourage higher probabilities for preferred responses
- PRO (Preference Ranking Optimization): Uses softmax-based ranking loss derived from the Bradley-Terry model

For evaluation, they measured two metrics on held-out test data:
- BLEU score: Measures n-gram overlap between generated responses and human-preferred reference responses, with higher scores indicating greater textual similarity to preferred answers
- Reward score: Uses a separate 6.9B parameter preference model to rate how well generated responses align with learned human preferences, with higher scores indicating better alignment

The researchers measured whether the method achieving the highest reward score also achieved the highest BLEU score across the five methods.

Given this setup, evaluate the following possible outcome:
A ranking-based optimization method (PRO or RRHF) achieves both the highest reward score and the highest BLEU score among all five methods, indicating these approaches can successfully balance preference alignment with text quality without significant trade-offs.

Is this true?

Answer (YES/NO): NO